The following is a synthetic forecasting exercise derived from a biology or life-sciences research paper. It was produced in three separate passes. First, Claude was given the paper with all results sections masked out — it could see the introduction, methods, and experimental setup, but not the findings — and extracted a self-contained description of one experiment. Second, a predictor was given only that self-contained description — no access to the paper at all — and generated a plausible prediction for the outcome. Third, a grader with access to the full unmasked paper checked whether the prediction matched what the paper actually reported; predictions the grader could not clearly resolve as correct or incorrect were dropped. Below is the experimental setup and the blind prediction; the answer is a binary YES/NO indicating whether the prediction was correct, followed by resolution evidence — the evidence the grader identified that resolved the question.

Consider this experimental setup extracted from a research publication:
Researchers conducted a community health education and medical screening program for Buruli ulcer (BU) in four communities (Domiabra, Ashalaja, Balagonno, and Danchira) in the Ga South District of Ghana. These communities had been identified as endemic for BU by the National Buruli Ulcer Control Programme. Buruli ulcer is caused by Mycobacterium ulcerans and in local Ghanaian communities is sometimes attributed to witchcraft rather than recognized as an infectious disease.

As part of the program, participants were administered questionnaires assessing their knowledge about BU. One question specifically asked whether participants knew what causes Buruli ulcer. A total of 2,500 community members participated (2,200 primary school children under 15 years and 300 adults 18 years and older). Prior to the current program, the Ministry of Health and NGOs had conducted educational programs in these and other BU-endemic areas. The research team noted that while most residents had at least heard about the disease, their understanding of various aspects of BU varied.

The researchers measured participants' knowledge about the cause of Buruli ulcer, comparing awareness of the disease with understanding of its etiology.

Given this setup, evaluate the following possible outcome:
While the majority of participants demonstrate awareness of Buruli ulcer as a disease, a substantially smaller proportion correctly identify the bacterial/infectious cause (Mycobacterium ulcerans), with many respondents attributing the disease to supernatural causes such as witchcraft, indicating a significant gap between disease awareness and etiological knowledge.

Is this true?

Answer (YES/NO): NO